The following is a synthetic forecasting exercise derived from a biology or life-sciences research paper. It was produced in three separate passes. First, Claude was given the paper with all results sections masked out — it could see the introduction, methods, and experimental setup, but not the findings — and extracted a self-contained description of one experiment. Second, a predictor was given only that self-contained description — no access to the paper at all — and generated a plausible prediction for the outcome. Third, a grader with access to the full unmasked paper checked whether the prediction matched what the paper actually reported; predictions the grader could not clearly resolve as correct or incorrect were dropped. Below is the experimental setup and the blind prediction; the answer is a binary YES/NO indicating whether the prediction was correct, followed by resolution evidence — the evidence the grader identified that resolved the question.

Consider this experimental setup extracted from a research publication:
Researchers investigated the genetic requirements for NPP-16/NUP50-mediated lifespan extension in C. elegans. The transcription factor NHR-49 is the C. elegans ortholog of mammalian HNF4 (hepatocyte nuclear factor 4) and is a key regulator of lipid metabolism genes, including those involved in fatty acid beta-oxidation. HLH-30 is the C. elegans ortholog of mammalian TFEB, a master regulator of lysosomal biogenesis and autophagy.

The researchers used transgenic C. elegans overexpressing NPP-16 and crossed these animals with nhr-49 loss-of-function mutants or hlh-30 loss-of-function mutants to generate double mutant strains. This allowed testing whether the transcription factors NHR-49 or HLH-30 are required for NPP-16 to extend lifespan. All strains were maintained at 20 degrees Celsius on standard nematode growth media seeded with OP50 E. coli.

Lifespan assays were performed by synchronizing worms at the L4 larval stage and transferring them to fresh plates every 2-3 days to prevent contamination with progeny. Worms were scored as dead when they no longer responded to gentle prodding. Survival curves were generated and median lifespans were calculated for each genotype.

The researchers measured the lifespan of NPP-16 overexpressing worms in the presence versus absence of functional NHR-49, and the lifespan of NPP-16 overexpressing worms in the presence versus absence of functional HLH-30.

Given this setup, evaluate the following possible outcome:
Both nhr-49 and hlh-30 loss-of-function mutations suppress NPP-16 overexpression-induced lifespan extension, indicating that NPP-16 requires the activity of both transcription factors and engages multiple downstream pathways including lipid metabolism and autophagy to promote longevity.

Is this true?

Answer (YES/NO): YES